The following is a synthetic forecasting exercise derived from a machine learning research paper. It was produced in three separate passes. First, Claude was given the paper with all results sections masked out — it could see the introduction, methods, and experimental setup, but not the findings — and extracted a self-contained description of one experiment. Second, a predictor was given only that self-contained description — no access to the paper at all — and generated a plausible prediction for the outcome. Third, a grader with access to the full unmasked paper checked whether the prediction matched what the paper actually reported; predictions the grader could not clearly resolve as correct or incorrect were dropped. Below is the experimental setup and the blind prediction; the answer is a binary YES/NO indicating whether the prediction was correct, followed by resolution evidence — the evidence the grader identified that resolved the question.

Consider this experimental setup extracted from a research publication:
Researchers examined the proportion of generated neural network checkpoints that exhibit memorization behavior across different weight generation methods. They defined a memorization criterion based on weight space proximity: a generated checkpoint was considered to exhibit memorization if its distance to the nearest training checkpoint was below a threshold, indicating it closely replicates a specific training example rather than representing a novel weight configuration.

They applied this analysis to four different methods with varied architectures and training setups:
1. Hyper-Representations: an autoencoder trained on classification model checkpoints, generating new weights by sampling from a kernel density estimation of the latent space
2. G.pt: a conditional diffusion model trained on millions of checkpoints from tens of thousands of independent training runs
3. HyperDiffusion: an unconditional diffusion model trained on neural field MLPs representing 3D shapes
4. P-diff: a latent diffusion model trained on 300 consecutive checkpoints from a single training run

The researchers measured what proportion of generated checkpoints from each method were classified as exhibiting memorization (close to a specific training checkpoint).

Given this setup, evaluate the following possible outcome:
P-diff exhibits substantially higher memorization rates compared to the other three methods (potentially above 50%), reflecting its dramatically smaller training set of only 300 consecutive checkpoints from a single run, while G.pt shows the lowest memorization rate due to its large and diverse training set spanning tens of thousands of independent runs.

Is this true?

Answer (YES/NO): NO